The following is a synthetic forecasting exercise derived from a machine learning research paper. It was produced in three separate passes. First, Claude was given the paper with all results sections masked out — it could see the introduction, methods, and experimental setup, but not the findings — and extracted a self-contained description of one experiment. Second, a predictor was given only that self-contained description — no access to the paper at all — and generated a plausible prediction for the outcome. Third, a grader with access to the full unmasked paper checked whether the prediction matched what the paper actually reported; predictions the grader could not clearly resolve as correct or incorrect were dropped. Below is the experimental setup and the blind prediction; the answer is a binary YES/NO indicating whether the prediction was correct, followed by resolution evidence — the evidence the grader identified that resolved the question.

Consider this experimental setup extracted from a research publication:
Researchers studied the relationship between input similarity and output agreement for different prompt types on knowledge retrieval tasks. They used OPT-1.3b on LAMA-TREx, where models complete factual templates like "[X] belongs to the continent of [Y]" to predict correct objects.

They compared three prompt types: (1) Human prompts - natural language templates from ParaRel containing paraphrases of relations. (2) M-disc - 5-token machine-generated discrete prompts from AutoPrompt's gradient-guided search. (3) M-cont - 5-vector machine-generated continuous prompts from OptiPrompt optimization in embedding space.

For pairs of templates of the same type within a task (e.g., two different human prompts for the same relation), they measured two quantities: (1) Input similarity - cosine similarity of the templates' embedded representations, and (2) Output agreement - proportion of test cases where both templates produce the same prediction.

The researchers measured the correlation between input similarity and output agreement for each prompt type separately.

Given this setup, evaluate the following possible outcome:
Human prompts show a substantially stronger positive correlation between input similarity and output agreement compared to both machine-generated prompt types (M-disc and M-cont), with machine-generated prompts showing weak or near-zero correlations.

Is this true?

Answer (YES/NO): NO